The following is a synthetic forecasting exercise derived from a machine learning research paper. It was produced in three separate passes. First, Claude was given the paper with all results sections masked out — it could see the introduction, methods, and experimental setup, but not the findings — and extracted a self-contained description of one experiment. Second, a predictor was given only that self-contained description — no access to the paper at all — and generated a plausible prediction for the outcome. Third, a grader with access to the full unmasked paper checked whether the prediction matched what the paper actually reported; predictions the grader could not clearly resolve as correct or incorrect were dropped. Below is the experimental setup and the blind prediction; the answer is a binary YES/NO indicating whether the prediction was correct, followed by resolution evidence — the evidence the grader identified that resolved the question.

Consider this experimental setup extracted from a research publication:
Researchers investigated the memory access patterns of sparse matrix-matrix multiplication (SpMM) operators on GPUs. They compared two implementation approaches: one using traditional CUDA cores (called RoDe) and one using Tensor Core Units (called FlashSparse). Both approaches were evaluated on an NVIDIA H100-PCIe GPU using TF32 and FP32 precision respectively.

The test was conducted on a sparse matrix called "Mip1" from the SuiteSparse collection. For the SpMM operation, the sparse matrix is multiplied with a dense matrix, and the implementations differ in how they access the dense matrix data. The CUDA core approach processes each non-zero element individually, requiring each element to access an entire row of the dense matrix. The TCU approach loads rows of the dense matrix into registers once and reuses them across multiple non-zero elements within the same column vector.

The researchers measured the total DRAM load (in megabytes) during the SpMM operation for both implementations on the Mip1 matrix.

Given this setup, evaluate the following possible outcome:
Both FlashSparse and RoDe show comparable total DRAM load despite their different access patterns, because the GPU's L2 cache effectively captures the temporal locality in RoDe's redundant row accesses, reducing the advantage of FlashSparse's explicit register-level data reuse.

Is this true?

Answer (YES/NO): NO